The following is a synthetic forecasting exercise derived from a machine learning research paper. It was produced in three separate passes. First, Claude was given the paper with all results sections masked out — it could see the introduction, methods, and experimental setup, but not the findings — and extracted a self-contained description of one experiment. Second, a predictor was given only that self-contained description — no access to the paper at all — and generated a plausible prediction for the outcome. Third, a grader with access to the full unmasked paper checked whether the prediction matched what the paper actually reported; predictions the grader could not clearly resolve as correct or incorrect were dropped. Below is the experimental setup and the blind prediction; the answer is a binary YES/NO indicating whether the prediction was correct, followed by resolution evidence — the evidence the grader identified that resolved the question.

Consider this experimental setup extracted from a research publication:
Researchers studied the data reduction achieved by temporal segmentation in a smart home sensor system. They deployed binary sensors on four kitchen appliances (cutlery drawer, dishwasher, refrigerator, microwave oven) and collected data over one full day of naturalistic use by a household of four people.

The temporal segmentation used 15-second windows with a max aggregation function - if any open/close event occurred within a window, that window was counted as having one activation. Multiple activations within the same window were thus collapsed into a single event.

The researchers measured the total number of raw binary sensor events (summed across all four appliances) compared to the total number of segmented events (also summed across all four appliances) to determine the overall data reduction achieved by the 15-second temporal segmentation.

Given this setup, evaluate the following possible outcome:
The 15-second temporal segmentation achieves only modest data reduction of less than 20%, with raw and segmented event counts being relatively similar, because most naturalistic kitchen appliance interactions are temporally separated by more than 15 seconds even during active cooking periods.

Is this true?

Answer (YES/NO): NO